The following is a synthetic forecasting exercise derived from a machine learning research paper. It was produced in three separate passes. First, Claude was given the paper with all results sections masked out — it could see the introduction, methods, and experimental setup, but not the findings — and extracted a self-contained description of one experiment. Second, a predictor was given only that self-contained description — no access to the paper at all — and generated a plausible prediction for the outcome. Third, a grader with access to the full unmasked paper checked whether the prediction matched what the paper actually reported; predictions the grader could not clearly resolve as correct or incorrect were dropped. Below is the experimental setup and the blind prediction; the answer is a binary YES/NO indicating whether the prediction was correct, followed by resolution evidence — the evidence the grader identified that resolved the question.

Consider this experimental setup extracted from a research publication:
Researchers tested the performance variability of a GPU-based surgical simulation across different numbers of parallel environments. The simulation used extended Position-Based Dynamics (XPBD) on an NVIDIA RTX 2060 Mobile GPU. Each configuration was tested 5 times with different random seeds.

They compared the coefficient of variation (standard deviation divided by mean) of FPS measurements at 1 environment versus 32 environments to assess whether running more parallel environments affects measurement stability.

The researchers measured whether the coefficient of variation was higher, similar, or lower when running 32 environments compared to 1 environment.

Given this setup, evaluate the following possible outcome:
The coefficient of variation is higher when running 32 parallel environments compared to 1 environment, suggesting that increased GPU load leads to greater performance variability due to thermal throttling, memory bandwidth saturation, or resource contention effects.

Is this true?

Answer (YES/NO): NO